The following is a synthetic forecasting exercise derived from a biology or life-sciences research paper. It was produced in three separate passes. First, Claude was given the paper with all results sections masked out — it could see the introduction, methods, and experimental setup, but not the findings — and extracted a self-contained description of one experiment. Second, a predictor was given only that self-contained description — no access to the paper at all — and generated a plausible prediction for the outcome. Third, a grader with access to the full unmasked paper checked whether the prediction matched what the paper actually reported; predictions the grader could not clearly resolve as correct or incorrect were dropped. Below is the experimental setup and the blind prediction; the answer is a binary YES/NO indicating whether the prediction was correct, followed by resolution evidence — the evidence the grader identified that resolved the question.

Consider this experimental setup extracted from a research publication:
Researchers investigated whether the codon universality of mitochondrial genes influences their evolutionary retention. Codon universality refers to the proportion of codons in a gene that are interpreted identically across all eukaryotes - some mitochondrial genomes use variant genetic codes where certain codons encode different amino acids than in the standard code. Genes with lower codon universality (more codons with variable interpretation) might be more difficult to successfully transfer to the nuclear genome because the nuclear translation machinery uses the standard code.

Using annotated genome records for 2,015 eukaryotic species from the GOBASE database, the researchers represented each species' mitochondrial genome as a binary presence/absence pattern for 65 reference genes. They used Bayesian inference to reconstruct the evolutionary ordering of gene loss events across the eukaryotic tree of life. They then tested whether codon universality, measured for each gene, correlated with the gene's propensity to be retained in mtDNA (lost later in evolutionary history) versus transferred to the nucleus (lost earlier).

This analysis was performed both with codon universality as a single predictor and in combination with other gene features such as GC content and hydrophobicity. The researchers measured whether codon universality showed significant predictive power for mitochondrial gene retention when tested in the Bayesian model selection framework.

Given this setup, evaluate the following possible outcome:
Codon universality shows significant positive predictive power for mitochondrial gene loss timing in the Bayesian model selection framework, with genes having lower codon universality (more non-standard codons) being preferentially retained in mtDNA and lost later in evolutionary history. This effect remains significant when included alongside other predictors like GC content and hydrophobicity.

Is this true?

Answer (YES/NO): NO